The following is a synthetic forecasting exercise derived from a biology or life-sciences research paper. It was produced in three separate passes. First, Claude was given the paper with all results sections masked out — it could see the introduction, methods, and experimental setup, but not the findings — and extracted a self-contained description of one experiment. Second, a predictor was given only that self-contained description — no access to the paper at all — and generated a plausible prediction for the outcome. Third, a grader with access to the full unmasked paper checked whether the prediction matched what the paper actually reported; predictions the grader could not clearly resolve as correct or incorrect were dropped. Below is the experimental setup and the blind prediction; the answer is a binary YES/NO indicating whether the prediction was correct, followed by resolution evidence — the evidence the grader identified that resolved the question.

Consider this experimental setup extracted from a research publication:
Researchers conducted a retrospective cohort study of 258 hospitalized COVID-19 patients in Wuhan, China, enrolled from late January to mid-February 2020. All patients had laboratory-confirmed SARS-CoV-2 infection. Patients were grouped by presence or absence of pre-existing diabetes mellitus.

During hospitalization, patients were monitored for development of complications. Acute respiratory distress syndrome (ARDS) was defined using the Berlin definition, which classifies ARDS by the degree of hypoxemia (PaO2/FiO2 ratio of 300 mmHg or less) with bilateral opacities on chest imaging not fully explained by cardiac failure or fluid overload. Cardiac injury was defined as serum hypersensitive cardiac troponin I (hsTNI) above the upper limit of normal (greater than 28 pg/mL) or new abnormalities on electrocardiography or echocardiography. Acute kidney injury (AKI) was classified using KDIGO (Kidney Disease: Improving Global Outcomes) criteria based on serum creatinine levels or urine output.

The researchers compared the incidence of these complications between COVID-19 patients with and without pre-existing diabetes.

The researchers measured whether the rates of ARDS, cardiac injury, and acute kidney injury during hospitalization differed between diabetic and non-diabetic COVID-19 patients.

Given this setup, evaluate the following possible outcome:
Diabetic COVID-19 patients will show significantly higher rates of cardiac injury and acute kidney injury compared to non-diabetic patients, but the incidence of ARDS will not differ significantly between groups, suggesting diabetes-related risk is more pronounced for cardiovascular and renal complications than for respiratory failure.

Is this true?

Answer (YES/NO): NO